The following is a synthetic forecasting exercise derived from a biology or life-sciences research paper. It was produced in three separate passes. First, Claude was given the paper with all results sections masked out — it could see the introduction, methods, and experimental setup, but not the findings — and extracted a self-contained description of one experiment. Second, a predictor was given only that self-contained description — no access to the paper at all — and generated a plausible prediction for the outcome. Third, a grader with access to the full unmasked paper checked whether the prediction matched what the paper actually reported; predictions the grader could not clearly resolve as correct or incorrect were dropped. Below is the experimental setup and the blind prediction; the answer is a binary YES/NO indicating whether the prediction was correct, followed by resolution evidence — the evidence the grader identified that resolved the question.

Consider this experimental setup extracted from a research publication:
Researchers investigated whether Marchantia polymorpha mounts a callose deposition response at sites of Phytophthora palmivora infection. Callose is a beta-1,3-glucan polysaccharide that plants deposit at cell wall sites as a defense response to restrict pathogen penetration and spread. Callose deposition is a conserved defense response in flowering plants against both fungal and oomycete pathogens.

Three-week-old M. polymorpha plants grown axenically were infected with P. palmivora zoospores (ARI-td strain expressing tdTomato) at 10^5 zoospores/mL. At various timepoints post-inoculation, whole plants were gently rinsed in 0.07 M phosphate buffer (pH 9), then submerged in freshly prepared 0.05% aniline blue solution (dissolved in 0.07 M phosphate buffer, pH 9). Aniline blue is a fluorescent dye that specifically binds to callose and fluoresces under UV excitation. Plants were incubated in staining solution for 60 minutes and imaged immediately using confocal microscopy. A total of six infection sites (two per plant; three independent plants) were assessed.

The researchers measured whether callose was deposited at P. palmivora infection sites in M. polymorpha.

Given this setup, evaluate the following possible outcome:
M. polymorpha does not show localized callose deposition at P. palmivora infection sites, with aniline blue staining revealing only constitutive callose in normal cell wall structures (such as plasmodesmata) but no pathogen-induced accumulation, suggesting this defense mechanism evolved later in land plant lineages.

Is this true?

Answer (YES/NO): NO